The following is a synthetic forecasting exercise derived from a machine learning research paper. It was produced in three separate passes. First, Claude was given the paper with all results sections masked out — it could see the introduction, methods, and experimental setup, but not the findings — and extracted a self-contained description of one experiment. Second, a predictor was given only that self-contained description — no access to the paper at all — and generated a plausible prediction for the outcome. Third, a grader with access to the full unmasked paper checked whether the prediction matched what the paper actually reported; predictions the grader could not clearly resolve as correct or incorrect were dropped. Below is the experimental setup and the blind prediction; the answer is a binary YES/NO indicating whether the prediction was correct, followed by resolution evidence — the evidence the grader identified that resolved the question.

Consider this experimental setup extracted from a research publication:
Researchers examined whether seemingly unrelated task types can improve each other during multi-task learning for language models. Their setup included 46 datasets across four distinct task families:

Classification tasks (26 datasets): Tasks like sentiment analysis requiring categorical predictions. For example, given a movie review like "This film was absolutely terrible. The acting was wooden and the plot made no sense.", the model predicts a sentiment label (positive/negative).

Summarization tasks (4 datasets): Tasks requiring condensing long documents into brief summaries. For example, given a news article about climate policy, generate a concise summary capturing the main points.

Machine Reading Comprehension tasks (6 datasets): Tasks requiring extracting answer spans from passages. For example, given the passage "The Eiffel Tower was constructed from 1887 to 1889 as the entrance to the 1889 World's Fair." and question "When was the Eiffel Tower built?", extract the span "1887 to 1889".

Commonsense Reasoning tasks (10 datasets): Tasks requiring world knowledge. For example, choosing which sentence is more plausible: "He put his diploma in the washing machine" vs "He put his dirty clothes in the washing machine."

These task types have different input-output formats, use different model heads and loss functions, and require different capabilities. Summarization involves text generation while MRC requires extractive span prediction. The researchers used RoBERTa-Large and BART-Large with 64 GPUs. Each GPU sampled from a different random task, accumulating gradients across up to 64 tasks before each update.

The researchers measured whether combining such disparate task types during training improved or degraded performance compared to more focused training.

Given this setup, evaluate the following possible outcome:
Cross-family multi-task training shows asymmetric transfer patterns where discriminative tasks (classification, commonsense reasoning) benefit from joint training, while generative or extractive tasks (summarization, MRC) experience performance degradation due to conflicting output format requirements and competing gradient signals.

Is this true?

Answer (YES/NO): NO